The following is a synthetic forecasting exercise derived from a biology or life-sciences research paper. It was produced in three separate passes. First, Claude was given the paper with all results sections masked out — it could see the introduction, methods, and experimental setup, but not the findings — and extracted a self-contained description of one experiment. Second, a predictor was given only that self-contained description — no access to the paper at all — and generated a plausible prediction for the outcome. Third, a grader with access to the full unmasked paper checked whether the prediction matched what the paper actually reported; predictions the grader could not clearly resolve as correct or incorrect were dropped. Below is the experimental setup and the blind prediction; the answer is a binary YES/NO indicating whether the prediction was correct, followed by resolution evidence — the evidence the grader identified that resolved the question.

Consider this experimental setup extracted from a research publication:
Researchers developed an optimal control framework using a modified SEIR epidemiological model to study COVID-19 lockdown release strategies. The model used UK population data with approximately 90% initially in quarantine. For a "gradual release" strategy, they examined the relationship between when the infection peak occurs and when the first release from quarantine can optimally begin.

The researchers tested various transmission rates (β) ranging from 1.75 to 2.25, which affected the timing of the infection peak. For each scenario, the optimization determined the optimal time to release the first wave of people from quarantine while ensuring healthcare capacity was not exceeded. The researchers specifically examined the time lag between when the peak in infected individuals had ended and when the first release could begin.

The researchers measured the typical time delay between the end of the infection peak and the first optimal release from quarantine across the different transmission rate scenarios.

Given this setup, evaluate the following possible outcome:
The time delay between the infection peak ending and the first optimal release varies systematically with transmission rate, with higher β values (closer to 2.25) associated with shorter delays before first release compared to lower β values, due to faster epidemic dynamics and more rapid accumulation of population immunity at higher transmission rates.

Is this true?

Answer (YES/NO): NO